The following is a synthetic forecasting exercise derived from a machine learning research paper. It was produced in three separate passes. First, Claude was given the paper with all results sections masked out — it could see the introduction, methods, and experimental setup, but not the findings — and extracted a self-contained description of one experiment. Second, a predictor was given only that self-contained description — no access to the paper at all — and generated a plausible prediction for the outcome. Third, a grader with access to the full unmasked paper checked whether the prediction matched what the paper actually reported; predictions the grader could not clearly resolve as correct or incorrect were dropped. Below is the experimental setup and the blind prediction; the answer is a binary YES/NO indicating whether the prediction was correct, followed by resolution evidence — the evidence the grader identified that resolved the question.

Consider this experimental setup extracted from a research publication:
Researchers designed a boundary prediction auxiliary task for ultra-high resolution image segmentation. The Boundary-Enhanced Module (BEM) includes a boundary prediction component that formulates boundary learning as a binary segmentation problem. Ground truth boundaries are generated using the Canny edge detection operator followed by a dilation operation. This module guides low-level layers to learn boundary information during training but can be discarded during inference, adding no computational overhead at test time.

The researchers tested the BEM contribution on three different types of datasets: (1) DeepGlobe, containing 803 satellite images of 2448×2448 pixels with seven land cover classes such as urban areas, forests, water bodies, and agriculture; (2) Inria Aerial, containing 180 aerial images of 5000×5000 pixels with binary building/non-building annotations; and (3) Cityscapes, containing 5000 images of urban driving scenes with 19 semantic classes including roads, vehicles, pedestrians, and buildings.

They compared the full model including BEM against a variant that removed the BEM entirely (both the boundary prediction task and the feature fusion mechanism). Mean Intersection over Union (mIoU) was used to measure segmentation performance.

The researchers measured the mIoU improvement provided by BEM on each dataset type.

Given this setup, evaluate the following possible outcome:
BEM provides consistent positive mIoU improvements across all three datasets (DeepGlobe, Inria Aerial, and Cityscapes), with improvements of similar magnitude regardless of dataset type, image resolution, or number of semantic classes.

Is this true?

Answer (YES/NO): NO